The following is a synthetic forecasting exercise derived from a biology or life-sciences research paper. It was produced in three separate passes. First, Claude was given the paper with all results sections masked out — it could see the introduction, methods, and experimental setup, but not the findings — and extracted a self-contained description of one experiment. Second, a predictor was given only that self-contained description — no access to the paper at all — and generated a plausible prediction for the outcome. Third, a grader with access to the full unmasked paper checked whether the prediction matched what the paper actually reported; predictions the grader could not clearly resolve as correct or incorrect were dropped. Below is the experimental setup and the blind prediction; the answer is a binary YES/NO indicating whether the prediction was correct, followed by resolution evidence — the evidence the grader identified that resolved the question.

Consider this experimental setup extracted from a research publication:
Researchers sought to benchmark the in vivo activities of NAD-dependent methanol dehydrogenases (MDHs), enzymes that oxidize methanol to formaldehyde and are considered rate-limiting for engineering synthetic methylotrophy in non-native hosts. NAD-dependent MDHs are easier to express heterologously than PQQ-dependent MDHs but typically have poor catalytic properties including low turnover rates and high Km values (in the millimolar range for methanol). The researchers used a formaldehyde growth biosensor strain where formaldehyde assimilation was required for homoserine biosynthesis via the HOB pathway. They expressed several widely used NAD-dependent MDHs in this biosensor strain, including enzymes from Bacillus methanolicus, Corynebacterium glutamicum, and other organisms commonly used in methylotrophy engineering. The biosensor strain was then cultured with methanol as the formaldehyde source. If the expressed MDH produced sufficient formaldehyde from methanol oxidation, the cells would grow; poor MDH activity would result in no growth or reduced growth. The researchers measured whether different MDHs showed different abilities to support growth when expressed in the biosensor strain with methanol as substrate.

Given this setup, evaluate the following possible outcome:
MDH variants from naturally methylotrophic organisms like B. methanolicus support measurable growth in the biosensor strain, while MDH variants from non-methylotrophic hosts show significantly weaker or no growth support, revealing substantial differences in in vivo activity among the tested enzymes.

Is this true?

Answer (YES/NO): NO